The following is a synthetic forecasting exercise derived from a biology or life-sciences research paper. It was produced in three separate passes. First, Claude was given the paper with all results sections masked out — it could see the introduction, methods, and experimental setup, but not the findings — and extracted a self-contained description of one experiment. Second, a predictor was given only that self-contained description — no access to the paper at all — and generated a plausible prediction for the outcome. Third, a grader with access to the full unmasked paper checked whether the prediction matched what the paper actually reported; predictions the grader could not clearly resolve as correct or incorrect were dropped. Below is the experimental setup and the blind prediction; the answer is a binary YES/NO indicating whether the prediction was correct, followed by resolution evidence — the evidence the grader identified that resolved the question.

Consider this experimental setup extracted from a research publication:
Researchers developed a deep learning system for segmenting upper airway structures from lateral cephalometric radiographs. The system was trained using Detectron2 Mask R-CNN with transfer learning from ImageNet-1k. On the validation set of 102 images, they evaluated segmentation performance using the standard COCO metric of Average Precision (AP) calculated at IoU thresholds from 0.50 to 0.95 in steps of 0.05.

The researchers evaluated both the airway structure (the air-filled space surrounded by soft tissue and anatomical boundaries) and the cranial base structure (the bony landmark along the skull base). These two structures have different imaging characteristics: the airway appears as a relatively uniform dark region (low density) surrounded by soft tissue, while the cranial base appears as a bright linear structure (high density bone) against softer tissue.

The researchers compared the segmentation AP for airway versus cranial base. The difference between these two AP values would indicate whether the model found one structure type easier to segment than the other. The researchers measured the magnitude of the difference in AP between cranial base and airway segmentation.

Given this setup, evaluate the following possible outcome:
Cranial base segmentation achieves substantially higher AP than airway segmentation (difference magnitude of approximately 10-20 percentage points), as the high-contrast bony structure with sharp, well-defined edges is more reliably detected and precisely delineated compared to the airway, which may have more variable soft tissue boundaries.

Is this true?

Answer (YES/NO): YES